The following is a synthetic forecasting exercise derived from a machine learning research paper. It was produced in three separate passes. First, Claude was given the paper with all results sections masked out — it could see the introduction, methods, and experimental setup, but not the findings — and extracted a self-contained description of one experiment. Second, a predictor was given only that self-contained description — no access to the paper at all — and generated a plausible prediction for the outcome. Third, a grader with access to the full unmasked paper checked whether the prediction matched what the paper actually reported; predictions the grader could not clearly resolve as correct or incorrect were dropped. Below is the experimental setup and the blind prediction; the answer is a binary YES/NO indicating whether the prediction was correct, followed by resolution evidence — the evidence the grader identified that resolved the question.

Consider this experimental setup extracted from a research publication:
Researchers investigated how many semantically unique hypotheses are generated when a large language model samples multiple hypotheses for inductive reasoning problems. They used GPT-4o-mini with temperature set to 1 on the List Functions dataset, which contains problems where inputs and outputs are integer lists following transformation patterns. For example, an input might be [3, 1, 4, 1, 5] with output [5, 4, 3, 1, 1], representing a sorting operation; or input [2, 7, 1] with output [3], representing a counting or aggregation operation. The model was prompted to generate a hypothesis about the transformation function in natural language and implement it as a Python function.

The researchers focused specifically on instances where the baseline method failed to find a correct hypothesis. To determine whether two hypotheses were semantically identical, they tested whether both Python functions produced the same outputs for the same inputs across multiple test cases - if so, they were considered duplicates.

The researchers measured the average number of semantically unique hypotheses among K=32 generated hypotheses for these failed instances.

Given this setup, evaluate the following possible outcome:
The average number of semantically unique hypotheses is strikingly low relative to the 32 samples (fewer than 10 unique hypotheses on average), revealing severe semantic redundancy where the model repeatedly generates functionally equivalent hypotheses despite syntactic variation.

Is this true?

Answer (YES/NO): YES